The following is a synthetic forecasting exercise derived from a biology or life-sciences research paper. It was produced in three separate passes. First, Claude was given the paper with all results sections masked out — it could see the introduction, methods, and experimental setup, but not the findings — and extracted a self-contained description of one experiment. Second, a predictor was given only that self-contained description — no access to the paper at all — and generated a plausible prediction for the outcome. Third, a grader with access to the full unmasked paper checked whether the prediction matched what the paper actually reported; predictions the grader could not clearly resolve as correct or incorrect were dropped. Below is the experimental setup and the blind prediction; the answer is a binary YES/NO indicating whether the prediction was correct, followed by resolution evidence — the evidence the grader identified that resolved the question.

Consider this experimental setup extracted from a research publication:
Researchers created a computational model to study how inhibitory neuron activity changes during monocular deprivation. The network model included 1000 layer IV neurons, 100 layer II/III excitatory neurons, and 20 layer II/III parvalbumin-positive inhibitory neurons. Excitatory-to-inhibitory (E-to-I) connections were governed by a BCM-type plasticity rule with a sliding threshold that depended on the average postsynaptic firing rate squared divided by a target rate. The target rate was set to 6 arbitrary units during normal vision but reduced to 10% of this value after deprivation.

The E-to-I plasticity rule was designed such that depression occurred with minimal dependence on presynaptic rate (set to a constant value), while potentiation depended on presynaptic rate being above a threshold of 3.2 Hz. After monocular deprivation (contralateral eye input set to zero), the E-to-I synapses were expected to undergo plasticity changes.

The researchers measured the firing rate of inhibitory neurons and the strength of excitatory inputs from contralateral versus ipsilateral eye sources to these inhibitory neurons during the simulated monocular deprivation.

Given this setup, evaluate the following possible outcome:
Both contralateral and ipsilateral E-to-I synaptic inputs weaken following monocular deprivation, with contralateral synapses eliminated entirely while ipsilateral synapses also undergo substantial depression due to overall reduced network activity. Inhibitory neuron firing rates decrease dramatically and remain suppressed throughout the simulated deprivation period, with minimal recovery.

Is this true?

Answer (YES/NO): NO